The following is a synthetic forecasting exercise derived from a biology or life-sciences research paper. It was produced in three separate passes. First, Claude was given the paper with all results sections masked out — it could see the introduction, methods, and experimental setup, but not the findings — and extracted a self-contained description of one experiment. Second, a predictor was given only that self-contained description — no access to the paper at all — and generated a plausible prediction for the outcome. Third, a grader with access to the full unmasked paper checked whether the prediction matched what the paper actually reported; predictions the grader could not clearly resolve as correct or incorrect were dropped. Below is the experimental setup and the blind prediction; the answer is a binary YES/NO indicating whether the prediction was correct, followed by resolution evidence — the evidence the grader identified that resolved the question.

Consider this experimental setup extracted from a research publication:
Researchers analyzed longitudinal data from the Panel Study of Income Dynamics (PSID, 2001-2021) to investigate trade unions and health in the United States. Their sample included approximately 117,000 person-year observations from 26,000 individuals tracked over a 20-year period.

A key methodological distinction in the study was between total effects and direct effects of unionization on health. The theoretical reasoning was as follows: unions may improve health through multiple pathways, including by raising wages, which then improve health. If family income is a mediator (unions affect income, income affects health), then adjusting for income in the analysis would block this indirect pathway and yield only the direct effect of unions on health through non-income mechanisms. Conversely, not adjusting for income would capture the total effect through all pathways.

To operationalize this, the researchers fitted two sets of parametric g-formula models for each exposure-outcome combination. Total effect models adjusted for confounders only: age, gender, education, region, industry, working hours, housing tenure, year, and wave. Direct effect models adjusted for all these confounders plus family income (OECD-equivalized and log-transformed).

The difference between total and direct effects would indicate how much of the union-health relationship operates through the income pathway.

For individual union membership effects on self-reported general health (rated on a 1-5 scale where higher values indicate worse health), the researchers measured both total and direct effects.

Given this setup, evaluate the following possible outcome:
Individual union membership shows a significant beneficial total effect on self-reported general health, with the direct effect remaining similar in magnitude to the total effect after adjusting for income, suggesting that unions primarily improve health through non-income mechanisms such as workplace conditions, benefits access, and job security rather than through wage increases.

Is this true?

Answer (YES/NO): NO